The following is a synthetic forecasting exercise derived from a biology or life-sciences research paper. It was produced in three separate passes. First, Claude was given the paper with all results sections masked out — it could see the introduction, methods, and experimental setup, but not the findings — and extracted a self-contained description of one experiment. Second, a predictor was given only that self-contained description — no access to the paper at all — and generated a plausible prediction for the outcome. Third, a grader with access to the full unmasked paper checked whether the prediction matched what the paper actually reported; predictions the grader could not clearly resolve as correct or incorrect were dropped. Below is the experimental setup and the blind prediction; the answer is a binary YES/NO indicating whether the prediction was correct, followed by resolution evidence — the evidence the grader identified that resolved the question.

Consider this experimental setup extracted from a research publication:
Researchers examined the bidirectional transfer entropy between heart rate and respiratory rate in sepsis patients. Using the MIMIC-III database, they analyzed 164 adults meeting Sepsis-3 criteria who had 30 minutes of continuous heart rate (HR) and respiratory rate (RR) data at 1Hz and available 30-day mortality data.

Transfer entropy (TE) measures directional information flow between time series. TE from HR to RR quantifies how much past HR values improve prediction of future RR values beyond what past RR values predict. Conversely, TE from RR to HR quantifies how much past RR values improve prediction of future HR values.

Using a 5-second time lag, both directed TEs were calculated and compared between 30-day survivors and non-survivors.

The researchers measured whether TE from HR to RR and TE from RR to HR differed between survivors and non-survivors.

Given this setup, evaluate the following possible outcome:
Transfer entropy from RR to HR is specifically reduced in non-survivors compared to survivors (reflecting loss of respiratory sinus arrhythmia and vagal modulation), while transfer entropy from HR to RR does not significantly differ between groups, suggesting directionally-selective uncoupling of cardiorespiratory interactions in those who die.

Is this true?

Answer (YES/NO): NO